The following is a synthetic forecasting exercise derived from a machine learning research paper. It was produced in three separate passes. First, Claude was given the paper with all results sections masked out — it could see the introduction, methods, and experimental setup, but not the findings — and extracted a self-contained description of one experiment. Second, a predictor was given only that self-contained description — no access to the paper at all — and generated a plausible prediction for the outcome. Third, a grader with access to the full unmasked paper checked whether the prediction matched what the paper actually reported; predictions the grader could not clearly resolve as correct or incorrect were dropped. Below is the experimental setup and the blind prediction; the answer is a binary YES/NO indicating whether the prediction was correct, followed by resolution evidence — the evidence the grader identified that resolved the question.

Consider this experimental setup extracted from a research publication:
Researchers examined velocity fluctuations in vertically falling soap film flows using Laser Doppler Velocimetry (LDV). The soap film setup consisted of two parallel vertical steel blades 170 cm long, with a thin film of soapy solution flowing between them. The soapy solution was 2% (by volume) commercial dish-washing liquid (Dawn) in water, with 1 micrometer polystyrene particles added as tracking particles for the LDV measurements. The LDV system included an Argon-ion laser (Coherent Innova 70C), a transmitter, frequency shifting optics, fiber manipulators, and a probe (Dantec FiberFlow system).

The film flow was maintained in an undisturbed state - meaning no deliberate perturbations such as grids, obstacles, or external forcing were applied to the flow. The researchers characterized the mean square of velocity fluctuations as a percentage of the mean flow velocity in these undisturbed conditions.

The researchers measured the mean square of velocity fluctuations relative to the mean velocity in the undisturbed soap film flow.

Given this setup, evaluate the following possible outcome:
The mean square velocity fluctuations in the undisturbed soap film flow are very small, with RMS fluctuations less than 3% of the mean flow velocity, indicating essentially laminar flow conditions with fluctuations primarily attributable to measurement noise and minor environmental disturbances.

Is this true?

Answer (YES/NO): NO